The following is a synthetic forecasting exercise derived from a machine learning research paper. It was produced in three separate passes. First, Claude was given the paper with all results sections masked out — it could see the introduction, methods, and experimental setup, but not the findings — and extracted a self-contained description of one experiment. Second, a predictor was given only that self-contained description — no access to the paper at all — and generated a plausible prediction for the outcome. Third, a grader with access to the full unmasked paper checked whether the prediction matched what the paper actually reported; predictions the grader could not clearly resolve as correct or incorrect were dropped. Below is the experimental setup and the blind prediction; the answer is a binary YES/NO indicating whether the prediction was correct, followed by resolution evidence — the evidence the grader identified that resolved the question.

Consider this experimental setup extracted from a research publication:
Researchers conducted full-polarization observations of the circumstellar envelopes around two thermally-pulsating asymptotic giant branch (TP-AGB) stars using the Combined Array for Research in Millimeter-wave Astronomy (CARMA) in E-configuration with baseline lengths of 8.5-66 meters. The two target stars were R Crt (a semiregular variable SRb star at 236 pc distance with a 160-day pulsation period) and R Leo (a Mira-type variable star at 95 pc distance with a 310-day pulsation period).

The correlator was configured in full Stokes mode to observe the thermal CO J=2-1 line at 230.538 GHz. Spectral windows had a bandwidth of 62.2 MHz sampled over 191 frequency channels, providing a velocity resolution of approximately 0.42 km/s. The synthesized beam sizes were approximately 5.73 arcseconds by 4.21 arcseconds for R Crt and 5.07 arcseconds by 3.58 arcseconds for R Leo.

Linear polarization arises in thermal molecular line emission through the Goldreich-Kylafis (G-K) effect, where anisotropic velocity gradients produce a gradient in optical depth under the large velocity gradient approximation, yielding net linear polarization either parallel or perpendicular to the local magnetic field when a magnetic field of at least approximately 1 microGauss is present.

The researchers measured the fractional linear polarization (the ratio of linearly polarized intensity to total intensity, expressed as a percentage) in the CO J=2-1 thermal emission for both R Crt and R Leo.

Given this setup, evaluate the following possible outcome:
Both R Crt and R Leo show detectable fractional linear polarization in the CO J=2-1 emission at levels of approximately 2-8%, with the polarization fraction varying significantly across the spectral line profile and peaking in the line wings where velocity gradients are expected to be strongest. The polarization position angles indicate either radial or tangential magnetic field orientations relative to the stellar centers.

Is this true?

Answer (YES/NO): NO